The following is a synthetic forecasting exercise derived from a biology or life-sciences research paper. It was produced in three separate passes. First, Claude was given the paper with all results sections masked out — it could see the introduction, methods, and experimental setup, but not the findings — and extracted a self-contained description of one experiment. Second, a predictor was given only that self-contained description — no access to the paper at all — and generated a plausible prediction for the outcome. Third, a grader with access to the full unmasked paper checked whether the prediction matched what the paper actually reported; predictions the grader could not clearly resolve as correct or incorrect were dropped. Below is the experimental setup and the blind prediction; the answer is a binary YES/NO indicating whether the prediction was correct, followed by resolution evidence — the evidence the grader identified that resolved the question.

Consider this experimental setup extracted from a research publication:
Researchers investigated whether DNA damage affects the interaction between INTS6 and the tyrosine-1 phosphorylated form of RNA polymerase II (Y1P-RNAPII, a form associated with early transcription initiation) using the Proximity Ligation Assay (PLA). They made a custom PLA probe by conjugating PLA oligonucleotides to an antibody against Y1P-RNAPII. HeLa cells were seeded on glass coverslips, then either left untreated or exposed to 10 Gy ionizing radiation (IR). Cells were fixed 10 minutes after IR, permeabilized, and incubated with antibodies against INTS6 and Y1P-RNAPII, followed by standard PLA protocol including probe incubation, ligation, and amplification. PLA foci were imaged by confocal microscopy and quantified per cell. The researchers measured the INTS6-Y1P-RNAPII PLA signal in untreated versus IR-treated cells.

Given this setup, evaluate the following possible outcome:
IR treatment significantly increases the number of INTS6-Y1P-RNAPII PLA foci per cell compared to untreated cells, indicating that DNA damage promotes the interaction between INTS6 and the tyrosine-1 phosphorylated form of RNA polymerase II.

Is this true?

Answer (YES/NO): YES